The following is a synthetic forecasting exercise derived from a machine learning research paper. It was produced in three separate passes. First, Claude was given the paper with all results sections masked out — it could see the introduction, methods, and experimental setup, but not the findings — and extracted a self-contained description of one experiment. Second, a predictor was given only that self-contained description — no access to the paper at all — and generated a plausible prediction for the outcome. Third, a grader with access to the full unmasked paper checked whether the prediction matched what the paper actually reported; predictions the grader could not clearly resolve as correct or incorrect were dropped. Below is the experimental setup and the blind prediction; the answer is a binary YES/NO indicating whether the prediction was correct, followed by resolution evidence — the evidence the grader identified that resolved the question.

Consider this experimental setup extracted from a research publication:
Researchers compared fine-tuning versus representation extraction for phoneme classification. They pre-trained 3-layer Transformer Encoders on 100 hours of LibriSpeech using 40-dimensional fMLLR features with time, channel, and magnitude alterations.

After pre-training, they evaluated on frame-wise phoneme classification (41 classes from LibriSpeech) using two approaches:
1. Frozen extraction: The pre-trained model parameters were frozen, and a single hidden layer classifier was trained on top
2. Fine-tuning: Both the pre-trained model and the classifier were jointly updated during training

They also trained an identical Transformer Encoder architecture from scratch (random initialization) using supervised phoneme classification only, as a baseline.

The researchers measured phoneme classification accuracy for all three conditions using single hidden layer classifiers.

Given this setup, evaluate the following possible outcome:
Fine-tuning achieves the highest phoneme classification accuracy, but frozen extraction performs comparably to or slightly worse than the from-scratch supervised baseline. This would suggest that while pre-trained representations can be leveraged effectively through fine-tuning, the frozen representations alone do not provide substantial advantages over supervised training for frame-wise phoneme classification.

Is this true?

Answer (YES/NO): NO